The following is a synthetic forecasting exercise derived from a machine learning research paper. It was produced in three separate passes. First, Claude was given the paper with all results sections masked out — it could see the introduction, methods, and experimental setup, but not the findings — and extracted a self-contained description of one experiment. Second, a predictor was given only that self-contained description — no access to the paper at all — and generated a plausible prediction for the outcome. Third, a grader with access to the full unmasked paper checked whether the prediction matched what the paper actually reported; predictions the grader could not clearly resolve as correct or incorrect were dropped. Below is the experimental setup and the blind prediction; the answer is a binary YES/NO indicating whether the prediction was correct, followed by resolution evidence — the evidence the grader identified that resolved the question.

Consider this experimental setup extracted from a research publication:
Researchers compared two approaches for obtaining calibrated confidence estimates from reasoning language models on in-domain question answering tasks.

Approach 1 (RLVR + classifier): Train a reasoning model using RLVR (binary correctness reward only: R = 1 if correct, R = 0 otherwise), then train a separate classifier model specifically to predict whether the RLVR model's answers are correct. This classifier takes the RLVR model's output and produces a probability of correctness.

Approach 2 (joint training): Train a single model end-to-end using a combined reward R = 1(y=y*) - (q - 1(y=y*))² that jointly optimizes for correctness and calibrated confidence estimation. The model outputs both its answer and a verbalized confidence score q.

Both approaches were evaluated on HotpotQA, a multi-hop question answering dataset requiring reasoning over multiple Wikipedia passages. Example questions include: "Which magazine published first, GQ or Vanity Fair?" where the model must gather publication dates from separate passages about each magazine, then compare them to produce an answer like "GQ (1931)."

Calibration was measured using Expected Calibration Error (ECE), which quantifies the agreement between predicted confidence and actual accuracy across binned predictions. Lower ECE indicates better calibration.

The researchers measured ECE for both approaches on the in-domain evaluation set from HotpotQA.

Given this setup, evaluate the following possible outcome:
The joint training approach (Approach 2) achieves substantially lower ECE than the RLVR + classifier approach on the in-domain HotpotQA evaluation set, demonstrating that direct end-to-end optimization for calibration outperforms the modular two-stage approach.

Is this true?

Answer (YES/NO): NO